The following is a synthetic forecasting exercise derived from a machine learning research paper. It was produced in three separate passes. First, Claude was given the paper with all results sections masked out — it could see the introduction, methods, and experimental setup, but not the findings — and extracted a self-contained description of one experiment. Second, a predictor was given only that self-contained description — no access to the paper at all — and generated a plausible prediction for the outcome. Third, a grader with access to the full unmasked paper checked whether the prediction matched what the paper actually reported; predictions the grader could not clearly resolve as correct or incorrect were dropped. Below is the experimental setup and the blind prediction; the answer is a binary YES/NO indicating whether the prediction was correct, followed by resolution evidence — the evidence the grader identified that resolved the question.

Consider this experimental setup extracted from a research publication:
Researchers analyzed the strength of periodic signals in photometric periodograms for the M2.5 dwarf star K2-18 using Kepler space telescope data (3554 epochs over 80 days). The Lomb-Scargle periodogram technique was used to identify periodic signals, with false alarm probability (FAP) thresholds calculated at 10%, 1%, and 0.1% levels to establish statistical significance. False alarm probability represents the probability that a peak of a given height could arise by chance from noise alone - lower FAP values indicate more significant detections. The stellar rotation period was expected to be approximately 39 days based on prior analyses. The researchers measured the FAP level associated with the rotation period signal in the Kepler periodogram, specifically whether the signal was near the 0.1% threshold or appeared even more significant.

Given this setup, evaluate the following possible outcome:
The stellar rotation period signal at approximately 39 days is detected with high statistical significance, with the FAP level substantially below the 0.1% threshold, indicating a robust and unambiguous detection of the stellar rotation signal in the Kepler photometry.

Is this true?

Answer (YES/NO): YES